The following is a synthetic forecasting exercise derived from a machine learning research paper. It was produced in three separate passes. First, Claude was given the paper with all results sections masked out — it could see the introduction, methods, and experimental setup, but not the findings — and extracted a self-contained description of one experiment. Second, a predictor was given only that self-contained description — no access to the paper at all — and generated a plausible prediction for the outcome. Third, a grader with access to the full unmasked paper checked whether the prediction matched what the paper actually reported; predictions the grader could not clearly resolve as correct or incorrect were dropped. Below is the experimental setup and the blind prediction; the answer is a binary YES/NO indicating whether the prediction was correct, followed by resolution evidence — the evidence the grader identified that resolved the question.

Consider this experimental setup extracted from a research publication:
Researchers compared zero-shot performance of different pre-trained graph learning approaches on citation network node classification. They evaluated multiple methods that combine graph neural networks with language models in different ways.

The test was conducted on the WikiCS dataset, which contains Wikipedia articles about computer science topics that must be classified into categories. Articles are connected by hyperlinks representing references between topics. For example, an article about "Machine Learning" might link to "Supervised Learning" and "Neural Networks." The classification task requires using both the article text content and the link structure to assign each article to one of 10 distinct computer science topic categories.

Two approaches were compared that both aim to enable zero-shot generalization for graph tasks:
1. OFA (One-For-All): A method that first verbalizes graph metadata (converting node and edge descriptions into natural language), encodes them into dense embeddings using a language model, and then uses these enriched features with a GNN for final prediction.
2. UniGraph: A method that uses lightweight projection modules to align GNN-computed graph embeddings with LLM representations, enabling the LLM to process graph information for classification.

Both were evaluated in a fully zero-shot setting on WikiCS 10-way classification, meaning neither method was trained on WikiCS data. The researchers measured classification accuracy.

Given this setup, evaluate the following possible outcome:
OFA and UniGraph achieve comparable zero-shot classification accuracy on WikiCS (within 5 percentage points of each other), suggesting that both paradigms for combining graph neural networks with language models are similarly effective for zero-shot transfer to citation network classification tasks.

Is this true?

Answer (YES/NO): NO